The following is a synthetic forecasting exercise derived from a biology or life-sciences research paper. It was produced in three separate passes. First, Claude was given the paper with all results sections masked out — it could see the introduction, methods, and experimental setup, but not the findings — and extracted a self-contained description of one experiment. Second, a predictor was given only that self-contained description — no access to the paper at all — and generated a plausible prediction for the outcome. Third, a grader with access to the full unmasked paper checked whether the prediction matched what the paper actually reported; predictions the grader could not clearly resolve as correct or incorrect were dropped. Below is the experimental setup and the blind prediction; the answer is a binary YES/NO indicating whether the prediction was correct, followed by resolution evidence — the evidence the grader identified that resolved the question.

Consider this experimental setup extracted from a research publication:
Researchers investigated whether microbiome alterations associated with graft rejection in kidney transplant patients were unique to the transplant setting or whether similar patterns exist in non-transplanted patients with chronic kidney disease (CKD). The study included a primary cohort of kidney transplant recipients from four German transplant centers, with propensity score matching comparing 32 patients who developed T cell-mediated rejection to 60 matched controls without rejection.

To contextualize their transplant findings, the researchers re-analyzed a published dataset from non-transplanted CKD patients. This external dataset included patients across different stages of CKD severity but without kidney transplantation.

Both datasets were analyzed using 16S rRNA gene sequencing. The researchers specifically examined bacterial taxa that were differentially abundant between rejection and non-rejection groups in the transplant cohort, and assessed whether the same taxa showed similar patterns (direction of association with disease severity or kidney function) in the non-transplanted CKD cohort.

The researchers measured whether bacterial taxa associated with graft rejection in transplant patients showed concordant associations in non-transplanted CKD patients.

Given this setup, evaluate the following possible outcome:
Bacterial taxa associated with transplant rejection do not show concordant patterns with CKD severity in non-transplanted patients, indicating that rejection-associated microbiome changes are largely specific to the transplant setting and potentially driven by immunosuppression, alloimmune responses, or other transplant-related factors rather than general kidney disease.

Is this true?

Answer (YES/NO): NO